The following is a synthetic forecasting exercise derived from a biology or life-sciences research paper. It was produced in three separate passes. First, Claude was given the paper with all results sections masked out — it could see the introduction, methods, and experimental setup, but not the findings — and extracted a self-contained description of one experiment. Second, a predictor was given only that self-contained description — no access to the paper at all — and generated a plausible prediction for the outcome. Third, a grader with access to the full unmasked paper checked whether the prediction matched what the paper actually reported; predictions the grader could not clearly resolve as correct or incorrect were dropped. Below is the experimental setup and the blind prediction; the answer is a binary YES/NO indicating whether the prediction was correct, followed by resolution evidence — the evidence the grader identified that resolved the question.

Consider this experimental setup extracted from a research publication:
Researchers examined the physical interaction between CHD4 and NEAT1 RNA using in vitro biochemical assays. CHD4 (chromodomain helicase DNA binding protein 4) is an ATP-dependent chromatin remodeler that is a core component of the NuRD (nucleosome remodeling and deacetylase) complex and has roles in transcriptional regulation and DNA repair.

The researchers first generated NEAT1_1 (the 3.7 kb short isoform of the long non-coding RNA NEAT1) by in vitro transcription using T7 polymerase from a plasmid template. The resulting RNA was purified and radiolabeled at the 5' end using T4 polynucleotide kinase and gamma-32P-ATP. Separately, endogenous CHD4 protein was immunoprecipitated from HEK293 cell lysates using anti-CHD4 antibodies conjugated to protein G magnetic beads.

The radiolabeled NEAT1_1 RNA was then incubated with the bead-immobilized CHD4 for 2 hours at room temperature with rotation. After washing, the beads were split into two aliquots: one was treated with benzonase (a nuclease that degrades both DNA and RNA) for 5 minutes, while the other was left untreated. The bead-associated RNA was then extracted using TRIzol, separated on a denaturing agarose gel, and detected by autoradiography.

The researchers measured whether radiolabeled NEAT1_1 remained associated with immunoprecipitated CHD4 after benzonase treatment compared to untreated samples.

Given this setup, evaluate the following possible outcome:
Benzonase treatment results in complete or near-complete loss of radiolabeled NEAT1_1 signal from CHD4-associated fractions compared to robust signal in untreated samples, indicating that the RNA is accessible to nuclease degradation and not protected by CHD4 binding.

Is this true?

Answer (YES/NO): YES